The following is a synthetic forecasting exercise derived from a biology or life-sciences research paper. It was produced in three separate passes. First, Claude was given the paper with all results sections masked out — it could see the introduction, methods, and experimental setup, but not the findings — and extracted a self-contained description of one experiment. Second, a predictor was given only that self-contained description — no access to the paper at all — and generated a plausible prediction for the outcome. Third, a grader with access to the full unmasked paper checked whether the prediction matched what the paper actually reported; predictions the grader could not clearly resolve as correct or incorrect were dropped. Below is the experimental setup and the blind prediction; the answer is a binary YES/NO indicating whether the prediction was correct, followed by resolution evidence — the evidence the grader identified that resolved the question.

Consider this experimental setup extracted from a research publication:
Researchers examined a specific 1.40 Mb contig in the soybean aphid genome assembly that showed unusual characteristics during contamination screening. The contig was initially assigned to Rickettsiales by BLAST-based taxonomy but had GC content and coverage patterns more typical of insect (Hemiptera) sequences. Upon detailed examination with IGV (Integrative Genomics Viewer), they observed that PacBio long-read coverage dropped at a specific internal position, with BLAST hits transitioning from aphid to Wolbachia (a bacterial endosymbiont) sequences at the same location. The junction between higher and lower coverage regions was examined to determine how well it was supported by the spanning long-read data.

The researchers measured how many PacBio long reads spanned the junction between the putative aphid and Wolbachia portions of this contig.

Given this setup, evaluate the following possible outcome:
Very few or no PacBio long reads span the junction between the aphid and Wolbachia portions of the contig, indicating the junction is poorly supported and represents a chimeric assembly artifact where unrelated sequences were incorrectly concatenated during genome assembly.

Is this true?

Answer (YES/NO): YES